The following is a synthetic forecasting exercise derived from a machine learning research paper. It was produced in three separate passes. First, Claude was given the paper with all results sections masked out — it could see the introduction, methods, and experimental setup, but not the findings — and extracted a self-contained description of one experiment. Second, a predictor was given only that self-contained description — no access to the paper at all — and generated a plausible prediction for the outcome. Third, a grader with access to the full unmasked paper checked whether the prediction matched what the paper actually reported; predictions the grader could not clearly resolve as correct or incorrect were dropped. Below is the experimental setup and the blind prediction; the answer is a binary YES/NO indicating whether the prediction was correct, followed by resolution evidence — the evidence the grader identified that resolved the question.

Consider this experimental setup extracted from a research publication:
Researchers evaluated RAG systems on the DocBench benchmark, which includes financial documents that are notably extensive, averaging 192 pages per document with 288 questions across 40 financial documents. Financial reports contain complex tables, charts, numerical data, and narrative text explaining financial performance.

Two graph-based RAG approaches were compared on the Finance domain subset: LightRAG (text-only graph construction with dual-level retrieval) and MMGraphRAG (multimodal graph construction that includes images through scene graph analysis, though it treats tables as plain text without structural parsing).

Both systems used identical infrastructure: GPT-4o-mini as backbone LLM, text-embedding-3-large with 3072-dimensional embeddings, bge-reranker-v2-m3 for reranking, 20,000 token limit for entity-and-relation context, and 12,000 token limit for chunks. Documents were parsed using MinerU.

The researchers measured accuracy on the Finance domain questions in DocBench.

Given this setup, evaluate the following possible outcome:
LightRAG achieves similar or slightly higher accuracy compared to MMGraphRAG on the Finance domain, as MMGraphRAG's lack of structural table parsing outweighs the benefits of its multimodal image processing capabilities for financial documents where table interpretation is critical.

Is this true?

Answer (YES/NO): YES